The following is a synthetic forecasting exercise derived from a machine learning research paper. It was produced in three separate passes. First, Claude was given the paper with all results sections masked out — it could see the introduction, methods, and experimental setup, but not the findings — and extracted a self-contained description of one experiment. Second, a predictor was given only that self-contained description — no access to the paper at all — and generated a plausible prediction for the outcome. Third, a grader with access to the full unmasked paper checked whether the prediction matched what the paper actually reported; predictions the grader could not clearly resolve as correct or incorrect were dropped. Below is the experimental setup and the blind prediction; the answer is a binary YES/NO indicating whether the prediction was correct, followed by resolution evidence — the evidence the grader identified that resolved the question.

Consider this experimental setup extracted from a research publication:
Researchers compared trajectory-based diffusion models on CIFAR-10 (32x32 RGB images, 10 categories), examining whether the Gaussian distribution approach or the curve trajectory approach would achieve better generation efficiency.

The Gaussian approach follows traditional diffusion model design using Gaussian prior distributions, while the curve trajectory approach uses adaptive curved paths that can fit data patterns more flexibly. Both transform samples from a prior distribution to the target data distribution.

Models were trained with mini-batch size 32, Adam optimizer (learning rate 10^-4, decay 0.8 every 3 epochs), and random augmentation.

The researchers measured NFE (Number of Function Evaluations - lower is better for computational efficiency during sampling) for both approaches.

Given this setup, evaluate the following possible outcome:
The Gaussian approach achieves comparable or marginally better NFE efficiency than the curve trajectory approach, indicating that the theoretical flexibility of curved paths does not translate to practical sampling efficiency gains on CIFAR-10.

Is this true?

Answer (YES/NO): NO